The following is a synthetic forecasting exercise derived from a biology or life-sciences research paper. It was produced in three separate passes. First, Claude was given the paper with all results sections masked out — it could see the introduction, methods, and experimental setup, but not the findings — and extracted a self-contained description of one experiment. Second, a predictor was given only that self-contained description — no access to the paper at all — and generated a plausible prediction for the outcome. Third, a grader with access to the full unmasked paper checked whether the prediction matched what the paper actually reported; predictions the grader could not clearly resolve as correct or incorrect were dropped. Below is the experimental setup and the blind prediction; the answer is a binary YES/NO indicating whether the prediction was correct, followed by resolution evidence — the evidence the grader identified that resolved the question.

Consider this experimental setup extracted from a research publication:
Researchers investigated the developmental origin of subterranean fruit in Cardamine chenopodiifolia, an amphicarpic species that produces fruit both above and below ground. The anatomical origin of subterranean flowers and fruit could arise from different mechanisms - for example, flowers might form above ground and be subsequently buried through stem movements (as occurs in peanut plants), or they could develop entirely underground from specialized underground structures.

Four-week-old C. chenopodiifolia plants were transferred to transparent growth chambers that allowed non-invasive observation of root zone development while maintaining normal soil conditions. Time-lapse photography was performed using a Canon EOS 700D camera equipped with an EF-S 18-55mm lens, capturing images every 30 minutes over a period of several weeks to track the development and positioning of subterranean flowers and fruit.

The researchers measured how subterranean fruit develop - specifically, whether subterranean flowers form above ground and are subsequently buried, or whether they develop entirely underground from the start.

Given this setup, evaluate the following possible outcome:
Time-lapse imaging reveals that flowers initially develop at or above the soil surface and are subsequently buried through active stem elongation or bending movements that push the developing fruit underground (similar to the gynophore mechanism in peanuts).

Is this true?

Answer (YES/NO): NO